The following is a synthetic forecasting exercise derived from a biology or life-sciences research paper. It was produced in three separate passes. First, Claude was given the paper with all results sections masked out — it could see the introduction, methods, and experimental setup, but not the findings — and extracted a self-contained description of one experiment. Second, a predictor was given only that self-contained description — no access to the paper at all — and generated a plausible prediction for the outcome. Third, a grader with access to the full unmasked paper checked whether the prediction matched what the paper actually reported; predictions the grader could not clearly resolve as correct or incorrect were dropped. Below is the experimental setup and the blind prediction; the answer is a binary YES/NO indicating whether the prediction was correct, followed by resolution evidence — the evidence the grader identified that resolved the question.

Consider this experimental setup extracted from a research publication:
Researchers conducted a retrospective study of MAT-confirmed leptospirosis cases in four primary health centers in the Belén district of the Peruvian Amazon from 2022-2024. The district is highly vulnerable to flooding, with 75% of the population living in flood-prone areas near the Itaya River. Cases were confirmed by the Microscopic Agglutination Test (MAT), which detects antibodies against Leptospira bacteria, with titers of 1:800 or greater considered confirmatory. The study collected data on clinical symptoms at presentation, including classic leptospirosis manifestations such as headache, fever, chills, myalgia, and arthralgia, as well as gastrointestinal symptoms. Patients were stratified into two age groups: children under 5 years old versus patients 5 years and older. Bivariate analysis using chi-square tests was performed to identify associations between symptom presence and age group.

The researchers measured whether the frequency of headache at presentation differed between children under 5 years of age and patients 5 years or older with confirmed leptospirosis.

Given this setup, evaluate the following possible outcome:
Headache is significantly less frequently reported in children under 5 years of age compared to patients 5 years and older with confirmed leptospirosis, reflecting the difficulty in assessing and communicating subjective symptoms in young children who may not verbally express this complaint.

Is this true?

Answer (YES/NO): YES